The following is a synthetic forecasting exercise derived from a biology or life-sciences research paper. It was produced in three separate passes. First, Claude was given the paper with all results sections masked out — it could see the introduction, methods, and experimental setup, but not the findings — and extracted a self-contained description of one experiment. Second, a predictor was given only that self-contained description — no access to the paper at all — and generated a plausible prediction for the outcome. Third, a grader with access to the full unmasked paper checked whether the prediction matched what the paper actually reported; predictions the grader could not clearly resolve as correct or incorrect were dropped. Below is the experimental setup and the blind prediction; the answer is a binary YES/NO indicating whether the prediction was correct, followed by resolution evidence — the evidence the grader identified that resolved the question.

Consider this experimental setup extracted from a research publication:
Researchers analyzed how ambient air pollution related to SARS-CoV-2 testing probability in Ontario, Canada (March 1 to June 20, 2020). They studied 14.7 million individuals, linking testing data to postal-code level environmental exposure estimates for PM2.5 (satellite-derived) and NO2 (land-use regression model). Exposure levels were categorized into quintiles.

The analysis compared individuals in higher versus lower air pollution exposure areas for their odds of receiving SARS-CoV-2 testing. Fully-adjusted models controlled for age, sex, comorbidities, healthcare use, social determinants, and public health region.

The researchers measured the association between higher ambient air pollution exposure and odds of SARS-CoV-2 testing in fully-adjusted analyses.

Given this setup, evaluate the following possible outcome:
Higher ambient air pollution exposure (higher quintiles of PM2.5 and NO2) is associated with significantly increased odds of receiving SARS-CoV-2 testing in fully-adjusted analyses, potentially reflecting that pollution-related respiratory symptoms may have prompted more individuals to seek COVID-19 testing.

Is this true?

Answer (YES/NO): NO